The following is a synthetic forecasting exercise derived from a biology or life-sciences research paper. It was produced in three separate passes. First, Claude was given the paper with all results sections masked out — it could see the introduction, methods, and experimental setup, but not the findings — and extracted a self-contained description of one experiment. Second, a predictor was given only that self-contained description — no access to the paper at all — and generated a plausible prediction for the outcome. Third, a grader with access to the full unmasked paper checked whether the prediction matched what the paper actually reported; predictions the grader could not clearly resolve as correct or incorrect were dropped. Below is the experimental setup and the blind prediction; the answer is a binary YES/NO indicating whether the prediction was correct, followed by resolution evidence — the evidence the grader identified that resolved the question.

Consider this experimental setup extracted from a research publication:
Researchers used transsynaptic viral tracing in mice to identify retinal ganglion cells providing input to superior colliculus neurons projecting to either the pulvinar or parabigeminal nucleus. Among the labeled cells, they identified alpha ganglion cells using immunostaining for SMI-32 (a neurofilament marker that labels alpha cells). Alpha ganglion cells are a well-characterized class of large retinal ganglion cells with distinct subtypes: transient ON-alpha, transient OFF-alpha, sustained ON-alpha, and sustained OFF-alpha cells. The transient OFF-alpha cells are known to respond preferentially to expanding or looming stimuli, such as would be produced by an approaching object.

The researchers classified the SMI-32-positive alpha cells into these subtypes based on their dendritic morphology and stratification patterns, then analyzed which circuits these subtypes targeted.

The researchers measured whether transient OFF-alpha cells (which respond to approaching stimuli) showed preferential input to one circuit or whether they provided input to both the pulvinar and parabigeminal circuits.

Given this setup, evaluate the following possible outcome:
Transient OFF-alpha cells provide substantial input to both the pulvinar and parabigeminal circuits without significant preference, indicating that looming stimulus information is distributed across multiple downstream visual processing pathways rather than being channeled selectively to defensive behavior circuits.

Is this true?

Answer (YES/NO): YES